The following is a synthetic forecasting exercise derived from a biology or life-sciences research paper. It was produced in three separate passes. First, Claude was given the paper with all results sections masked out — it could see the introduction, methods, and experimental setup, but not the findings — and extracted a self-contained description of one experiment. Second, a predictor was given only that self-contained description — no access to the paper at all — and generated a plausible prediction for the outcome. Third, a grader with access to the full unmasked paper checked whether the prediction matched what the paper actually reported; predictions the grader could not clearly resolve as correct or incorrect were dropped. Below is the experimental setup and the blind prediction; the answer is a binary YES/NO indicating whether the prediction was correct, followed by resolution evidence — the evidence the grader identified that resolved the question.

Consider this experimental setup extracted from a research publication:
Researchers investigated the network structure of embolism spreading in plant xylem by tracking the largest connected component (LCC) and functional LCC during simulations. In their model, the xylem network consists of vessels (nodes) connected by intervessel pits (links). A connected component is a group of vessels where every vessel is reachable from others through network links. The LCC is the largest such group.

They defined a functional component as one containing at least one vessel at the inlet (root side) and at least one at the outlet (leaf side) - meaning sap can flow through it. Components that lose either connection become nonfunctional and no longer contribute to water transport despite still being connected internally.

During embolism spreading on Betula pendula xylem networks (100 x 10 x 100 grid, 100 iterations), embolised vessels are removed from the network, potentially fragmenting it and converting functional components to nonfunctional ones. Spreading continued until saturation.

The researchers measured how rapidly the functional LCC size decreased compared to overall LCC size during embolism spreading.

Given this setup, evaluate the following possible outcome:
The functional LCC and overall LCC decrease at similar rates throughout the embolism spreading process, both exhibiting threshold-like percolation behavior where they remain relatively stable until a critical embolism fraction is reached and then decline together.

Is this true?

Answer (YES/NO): NO